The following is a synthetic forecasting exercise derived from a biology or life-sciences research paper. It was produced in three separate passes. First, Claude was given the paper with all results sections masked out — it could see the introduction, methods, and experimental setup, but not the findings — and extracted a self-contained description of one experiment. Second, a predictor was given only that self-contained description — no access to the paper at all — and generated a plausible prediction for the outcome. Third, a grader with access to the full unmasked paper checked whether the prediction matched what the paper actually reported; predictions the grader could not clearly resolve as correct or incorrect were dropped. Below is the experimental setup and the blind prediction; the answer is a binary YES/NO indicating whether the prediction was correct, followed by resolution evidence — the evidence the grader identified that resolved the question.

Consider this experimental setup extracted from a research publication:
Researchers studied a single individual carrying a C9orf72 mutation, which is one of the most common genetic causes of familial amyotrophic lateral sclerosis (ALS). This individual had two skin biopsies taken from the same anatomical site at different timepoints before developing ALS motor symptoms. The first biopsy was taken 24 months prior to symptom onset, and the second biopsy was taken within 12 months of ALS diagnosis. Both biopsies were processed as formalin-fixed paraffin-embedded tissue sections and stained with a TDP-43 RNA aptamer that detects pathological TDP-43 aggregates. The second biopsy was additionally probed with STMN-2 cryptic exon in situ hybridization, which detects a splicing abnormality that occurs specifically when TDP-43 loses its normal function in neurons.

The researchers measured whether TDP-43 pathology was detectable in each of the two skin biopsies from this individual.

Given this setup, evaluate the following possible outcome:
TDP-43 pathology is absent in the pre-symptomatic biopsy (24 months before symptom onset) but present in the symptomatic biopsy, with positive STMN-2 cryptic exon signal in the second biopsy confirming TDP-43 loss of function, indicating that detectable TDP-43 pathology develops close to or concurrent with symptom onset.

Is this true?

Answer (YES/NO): YES